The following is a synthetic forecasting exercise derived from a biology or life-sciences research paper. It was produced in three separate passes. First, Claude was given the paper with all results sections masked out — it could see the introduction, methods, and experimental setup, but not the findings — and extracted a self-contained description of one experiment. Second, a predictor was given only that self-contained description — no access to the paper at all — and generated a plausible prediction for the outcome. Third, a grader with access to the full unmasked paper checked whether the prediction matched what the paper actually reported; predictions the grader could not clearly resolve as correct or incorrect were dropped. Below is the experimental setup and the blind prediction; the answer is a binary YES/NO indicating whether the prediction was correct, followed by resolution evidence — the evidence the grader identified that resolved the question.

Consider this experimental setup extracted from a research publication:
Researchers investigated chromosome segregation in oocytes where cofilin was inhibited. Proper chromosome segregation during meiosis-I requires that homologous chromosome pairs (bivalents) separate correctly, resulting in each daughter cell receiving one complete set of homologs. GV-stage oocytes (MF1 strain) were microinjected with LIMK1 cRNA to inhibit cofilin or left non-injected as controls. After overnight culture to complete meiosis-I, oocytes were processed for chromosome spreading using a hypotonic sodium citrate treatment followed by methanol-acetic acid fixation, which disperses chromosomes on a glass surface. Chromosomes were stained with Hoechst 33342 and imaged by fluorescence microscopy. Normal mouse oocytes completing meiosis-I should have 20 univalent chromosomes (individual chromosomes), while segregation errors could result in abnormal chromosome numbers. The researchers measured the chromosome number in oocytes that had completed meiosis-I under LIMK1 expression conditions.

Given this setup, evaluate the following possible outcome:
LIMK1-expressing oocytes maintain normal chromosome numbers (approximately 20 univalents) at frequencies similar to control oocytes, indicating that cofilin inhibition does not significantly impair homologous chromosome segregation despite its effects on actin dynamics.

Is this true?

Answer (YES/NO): NO